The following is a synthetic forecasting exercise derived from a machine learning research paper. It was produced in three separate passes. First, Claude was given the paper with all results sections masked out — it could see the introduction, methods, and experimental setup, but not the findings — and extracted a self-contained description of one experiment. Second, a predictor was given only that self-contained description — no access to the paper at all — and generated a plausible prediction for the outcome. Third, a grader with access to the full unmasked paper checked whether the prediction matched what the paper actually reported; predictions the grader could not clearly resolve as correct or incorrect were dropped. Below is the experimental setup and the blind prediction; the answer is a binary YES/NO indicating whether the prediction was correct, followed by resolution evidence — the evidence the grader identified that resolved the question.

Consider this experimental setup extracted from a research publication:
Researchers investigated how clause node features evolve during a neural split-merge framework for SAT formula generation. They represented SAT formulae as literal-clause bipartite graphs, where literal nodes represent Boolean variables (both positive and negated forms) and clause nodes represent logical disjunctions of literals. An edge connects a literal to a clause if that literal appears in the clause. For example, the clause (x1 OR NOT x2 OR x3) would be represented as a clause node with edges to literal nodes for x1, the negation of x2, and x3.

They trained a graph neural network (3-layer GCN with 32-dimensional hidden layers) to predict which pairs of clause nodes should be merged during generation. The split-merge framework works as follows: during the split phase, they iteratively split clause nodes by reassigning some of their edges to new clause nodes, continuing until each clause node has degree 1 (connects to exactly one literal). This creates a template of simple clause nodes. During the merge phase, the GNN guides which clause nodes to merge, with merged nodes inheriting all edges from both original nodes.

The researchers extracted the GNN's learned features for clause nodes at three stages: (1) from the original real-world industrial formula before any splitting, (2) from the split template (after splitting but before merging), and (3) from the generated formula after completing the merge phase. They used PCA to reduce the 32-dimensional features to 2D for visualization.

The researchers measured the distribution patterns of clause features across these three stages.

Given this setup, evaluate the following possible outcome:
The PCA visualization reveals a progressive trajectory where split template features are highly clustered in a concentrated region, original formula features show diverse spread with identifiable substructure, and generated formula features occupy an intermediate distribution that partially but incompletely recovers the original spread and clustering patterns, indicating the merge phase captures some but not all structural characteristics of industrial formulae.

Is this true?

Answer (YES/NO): NO